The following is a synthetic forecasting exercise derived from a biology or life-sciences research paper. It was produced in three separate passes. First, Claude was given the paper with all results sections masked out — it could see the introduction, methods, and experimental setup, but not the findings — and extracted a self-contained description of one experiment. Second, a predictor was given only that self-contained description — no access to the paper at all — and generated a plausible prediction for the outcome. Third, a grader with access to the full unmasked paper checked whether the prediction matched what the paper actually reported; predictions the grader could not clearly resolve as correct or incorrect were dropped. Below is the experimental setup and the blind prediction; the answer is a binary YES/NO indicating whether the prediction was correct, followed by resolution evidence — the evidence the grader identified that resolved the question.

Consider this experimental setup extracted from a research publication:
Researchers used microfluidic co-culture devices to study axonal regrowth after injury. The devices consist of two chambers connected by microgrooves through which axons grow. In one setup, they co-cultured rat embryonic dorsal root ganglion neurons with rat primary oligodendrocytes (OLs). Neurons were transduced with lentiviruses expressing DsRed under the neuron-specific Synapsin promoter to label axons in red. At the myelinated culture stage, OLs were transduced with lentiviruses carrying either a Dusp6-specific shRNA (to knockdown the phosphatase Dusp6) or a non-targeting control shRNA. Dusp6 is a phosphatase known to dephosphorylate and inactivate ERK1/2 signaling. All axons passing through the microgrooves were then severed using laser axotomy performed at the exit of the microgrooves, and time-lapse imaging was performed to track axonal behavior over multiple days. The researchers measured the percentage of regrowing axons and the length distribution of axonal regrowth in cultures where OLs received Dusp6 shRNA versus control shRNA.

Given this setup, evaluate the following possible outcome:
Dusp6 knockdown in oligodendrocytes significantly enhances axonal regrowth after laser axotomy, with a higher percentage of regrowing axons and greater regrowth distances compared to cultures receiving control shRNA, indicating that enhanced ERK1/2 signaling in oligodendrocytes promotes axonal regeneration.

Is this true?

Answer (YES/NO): YES